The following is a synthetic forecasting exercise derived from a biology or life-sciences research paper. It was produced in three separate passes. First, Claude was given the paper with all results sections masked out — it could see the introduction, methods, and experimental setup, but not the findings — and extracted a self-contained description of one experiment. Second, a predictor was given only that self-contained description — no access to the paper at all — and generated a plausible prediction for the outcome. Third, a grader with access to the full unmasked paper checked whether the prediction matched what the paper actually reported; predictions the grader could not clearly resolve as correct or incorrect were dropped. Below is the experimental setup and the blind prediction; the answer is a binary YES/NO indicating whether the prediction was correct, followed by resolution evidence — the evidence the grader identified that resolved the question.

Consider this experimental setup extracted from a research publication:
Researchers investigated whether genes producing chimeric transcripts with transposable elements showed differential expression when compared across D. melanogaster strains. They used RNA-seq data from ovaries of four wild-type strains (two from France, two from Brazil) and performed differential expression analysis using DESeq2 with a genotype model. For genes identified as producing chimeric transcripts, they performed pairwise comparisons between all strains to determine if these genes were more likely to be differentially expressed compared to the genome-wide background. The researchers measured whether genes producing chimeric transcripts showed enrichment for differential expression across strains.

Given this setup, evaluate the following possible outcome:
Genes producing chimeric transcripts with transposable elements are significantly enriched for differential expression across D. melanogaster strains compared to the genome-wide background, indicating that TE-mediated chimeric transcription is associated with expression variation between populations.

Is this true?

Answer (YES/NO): NO